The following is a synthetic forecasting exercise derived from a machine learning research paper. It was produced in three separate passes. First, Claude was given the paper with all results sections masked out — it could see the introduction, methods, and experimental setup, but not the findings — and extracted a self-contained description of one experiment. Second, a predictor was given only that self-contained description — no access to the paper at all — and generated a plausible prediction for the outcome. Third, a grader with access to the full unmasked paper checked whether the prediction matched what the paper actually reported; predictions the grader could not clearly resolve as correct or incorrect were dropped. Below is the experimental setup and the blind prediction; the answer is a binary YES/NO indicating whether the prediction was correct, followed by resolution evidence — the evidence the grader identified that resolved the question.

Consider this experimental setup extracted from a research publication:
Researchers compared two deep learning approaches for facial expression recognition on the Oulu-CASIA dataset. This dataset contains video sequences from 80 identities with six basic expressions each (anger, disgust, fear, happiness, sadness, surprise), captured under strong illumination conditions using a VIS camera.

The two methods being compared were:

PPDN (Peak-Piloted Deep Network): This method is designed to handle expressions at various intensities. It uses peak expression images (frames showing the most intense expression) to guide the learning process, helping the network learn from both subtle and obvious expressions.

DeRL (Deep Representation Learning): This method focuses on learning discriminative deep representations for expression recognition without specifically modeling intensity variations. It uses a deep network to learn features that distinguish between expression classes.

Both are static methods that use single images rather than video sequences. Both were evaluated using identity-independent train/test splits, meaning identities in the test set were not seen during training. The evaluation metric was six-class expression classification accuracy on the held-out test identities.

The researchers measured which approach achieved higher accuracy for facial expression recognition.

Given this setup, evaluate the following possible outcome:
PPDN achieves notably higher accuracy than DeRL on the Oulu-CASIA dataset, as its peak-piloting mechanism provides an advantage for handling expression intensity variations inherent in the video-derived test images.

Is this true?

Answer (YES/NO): NO